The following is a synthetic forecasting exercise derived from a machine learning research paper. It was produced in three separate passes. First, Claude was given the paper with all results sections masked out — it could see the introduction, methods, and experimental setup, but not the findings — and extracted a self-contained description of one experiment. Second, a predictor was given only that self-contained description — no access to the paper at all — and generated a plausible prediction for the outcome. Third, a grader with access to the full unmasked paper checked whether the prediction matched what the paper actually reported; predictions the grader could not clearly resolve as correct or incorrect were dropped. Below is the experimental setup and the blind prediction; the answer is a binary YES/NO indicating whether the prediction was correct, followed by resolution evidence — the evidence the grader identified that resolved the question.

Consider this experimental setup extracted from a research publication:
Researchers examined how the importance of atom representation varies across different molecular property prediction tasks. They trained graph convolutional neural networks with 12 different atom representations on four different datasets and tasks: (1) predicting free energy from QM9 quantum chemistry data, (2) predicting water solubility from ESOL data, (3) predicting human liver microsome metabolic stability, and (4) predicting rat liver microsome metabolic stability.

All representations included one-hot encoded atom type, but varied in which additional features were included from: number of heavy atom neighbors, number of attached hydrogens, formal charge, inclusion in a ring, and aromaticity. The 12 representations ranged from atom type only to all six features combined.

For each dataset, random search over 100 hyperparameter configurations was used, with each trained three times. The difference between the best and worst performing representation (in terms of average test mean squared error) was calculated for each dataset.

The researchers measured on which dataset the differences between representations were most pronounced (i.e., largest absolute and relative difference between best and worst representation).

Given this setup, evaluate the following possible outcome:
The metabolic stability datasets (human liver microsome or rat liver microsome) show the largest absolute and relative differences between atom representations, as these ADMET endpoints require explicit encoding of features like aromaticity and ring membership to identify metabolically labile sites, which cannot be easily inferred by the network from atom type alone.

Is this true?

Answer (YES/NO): NO